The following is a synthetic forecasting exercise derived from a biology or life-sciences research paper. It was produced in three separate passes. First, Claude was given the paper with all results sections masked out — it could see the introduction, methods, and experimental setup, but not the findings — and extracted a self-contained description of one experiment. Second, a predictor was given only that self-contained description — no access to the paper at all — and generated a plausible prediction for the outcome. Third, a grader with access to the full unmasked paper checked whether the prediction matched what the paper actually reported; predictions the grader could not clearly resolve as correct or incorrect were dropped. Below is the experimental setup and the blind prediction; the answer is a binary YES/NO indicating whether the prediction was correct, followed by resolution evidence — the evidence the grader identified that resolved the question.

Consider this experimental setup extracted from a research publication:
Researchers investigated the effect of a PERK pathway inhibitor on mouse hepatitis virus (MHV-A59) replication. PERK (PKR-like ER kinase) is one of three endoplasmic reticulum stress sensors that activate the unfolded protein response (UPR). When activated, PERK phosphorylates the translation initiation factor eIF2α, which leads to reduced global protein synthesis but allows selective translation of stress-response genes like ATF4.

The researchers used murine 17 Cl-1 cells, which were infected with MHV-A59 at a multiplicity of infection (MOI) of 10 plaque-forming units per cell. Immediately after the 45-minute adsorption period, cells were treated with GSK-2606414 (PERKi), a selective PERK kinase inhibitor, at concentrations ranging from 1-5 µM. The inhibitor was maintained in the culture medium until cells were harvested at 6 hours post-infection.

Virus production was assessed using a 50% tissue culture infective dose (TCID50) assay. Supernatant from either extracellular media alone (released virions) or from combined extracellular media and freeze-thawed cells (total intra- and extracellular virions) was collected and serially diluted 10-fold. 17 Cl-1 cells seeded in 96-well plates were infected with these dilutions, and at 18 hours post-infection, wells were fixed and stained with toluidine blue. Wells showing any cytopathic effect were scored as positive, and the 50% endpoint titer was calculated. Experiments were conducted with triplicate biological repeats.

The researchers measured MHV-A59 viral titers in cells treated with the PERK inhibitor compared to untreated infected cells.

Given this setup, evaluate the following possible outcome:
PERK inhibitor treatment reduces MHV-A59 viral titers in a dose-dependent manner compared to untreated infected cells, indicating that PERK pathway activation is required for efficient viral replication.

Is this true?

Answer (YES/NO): NO